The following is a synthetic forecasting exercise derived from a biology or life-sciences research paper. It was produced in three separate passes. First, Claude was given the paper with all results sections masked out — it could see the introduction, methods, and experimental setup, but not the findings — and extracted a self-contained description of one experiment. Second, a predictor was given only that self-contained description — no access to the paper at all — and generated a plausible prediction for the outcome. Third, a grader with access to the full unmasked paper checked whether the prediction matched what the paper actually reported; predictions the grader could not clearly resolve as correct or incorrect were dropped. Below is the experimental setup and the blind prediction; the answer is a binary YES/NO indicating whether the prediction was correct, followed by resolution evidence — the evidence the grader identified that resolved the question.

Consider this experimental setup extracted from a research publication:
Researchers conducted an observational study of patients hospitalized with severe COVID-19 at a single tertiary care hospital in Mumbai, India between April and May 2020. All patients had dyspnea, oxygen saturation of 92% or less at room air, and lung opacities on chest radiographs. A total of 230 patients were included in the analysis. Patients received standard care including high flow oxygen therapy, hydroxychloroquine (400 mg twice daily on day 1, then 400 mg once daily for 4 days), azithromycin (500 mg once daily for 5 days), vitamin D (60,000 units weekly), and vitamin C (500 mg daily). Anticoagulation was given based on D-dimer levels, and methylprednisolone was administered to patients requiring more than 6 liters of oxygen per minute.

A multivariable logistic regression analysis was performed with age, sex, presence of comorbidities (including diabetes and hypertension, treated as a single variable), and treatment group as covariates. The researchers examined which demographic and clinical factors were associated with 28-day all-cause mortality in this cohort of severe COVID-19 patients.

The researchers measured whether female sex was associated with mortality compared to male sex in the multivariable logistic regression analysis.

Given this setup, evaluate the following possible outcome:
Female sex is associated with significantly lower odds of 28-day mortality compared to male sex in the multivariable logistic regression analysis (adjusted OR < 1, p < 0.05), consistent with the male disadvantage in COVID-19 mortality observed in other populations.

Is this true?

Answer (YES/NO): NO